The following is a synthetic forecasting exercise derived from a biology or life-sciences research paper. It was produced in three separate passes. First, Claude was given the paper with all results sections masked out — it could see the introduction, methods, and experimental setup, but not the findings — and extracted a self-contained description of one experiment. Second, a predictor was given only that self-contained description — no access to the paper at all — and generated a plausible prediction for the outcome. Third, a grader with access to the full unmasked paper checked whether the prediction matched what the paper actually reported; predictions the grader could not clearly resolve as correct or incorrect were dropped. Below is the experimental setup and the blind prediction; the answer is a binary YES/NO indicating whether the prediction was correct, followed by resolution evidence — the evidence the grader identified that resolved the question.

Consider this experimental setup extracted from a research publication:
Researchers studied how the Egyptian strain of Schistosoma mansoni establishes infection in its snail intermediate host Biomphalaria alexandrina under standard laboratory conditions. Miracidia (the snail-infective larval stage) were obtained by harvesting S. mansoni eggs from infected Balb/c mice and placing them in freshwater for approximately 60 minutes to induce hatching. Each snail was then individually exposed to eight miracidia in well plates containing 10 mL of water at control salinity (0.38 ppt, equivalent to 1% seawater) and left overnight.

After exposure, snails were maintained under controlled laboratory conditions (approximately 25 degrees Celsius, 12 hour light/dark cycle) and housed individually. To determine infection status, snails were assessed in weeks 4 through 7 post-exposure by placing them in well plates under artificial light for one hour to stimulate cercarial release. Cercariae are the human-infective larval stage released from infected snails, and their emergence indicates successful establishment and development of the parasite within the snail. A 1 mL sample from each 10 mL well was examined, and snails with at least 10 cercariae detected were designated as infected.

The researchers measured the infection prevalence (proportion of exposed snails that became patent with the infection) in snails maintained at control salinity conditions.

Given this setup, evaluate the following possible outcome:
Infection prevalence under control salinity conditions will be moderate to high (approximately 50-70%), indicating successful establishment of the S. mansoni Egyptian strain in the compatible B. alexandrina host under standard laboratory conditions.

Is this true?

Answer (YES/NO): YES